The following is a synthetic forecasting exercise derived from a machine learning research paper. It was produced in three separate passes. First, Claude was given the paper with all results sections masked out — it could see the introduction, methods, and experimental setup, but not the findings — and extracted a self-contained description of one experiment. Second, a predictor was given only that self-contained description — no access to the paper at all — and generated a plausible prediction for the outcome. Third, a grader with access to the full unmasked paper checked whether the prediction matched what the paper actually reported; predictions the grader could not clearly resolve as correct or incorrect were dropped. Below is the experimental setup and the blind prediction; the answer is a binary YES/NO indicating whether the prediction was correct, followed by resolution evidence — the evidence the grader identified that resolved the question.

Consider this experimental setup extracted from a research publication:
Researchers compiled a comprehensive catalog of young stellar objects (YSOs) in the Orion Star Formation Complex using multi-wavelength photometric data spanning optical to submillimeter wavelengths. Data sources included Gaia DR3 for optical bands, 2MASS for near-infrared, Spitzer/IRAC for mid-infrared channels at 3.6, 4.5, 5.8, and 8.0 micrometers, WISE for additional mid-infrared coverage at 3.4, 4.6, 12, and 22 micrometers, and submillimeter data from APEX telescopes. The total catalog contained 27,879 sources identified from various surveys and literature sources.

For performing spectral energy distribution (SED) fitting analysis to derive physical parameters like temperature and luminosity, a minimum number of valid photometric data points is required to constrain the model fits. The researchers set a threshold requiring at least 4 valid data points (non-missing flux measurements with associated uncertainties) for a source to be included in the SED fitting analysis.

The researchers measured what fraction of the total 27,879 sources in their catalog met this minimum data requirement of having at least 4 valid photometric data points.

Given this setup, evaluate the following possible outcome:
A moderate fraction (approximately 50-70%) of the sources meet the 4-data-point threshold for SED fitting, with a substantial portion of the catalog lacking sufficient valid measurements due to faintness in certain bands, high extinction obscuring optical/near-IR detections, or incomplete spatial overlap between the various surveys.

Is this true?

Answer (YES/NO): NO